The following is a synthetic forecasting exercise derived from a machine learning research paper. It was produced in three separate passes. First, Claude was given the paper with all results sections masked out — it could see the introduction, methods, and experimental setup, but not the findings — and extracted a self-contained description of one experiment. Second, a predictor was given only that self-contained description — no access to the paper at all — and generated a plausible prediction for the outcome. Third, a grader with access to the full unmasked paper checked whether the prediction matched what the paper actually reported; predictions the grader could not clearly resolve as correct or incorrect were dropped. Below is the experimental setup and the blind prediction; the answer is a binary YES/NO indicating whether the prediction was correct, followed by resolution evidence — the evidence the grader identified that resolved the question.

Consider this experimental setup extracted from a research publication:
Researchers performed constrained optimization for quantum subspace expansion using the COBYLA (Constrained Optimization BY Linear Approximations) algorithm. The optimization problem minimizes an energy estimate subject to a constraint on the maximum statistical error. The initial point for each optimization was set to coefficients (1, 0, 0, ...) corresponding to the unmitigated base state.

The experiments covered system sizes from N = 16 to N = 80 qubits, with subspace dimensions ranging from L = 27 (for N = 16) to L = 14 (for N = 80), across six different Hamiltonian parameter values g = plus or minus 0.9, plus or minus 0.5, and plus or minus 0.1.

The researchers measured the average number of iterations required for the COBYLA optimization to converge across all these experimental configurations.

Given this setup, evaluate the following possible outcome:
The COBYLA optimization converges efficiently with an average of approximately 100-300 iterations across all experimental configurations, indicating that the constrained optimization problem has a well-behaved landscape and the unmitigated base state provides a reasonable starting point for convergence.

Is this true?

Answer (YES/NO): NO